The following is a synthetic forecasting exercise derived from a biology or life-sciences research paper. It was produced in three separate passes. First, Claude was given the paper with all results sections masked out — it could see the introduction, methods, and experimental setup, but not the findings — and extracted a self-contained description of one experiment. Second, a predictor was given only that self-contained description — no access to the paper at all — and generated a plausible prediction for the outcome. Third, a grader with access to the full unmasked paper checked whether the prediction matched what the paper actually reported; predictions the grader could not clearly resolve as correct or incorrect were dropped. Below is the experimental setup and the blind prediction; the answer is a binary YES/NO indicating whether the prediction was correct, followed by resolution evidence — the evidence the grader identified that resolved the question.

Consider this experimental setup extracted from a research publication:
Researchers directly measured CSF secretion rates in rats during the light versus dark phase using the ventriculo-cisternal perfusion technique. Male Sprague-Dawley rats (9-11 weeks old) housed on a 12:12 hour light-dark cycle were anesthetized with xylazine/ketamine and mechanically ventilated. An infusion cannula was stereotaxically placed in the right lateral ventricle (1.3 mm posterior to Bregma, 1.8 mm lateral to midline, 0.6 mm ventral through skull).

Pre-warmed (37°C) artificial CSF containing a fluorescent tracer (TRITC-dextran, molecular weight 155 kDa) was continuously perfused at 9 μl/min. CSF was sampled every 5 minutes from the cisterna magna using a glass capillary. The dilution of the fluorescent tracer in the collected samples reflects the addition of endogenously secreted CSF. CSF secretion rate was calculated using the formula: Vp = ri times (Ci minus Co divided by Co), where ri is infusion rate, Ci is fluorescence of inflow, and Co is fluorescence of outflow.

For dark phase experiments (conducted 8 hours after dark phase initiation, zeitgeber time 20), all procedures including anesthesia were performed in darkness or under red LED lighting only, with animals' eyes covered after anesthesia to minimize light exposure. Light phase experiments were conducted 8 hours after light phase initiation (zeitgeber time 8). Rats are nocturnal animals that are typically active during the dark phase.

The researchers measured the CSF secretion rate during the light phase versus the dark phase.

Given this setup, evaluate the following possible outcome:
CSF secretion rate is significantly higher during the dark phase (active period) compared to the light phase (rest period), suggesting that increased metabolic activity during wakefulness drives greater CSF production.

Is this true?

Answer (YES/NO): NO